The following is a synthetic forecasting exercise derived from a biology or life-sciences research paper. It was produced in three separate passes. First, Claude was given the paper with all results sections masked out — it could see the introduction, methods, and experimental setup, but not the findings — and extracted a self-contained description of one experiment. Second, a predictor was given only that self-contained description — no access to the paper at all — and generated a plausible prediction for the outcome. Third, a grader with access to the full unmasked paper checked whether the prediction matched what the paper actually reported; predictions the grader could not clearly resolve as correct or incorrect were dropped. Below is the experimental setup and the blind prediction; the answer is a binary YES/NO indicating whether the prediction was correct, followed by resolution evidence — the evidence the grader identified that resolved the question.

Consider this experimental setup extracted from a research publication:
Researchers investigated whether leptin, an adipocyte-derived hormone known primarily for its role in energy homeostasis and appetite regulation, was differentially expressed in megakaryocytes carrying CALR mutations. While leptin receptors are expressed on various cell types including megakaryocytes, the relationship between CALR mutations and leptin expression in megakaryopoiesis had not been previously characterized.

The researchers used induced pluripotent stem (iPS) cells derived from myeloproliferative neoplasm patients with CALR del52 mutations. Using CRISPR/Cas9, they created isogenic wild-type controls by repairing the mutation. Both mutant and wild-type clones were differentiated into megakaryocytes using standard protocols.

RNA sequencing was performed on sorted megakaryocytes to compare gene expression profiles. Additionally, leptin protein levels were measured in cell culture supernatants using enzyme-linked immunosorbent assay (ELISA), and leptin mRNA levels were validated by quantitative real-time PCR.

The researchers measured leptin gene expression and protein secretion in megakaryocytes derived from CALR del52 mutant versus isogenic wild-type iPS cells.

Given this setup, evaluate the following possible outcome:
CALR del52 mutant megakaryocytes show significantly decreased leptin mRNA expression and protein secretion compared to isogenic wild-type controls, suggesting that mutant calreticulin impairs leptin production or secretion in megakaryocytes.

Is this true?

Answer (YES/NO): NO